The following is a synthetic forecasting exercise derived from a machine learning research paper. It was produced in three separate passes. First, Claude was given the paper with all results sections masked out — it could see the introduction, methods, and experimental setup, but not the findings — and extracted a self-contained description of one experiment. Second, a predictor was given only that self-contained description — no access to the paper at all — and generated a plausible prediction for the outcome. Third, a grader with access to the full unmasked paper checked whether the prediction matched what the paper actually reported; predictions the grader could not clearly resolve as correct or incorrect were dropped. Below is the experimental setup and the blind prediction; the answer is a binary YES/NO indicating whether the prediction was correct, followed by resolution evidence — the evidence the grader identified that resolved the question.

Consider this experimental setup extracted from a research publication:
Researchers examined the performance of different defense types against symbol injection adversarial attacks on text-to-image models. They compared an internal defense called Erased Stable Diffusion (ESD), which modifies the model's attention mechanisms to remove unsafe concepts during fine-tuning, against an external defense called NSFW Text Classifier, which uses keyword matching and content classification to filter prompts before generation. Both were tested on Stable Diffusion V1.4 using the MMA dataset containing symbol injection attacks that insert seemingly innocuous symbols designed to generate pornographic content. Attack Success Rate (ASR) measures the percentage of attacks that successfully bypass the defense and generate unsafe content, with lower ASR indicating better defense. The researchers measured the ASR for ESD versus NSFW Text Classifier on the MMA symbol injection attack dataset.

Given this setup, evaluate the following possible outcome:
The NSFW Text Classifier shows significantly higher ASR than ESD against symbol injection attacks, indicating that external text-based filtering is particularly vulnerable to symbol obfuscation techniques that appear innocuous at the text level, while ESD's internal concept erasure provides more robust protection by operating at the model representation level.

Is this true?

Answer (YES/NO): NO